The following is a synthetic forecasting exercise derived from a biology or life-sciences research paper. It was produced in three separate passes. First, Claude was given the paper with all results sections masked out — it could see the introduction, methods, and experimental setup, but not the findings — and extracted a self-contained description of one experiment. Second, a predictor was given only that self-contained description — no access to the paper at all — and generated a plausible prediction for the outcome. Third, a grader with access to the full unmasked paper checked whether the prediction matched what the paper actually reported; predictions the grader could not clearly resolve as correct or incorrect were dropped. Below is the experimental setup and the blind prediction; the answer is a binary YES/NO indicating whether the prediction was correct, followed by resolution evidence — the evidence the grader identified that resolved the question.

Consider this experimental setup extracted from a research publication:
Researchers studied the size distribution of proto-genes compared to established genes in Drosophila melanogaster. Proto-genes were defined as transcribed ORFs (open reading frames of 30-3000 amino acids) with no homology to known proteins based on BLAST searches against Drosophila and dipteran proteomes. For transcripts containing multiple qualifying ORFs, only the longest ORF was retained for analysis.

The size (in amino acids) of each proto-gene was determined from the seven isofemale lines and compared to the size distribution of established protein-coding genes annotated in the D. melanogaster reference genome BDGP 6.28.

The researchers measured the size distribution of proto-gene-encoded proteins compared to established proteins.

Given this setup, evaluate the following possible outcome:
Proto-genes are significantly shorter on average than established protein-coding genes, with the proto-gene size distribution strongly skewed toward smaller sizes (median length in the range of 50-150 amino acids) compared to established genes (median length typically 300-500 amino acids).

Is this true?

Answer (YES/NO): YES